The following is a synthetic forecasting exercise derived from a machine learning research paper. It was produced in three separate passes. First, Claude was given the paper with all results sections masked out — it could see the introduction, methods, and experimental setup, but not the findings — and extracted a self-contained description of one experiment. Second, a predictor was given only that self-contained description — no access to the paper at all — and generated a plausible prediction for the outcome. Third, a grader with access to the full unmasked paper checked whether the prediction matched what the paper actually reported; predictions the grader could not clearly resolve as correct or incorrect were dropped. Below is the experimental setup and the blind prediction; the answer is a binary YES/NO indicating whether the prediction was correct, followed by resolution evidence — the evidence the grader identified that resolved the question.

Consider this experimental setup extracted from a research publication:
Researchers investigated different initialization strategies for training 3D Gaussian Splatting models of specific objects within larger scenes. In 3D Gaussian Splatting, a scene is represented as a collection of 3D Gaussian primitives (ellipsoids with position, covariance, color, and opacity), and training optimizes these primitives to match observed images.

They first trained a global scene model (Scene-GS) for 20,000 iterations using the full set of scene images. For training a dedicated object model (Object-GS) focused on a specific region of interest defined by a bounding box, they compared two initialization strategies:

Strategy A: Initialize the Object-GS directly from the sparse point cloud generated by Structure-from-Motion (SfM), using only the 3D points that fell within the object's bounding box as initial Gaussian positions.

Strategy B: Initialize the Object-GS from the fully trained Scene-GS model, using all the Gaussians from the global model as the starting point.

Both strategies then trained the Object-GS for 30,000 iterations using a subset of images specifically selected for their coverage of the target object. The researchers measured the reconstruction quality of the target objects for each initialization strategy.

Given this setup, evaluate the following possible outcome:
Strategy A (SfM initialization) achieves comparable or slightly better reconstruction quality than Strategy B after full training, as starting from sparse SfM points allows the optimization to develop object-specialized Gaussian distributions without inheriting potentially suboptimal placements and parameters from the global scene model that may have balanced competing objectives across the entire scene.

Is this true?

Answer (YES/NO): NO